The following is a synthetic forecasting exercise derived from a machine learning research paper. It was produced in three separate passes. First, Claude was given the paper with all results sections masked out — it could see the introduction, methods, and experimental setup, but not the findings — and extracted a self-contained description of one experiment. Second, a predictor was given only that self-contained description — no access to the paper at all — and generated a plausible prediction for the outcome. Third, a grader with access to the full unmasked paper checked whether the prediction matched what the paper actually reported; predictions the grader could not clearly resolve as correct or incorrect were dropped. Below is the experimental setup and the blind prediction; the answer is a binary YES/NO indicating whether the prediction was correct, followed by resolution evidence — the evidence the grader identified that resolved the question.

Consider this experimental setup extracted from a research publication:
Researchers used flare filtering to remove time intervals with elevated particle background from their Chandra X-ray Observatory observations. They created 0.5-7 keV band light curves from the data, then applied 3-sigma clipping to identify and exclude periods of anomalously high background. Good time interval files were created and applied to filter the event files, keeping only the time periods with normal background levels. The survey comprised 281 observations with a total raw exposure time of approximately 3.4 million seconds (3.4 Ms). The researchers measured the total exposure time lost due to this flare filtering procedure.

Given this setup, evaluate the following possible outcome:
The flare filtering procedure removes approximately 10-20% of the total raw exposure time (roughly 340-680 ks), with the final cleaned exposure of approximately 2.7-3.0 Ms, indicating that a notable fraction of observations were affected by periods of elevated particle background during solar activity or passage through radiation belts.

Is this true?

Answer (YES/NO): NO